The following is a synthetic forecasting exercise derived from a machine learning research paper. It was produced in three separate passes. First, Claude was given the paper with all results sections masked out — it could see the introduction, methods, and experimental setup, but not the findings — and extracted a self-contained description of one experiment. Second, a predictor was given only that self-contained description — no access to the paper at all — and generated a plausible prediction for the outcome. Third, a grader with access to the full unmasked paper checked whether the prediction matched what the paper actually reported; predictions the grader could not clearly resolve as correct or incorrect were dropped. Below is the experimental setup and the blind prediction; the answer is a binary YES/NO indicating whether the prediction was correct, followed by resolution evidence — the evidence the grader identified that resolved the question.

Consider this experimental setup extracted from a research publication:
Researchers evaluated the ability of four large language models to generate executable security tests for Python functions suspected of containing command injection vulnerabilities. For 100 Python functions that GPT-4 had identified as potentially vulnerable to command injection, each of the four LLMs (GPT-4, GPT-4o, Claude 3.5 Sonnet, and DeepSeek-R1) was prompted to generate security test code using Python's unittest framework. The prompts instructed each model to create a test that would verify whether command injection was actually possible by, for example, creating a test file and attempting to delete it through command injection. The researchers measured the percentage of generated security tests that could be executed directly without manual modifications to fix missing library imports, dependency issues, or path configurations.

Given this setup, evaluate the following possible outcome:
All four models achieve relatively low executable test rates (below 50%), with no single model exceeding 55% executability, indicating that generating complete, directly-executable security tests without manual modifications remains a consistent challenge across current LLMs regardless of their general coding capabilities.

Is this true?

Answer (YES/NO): NO